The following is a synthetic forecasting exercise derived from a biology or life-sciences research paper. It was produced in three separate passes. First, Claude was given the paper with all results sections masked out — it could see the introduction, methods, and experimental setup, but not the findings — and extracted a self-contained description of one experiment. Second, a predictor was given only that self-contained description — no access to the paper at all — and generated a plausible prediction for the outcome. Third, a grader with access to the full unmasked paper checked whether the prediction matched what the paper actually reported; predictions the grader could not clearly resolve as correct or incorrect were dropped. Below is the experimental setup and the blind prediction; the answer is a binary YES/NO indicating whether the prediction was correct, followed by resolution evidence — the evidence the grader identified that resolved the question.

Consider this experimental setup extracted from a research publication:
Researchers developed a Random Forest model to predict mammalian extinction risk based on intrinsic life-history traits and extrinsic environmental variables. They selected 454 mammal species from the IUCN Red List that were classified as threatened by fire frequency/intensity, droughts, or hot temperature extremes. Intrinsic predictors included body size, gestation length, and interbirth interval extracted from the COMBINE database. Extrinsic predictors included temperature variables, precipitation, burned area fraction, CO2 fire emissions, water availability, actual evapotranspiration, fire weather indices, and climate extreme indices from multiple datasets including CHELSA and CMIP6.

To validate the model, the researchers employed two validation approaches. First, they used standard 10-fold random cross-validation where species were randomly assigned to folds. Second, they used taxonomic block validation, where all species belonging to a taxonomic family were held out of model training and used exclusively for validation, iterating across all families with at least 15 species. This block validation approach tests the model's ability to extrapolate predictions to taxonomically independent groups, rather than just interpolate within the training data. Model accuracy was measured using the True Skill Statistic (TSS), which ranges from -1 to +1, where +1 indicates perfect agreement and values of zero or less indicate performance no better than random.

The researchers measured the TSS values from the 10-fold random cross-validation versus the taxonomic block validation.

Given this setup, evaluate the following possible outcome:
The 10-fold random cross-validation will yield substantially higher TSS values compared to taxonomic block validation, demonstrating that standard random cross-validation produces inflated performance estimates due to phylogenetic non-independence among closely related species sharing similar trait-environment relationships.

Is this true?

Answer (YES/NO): YES